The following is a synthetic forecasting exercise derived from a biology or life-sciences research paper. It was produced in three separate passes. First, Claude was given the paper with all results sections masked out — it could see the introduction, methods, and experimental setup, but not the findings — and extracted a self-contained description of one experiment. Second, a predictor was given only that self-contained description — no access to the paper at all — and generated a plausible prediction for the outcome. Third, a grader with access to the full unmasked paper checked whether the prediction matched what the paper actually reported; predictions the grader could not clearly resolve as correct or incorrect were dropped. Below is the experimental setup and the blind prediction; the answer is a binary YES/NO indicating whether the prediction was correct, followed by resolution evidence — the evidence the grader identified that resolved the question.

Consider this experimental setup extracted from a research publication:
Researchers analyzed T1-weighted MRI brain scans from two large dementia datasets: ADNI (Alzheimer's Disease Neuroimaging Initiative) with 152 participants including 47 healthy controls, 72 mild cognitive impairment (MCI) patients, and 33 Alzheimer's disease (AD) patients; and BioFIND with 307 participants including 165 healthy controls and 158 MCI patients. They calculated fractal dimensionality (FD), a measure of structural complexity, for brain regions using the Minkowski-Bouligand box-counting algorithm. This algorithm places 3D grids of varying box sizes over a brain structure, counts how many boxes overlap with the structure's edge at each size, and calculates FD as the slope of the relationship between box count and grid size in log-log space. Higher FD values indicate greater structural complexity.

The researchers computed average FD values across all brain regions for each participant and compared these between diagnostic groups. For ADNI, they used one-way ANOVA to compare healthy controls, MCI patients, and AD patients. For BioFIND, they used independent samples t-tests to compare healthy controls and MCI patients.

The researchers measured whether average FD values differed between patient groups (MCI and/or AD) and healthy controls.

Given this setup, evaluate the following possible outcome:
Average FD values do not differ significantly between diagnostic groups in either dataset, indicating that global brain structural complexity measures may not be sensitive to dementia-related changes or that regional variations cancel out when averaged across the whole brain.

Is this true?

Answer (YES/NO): NO